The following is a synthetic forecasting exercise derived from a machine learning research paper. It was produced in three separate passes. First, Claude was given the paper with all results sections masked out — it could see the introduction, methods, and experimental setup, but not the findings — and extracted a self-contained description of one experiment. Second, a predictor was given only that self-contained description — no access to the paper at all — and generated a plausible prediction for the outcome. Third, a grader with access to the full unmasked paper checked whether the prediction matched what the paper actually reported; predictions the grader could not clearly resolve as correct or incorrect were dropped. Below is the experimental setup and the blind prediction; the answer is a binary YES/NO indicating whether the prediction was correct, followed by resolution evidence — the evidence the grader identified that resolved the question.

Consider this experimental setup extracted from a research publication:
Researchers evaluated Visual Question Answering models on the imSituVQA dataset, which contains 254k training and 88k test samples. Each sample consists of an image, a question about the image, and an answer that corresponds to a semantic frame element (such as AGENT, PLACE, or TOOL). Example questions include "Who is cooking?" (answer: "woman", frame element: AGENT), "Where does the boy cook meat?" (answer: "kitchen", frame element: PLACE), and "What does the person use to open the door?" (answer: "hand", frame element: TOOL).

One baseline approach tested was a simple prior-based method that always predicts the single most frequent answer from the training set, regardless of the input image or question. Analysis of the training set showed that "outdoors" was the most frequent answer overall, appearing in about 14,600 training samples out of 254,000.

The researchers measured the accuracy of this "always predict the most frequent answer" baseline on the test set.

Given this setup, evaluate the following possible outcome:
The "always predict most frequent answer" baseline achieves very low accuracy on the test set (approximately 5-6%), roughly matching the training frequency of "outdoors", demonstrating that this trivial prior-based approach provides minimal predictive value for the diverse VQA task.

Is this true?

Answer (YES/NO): YES